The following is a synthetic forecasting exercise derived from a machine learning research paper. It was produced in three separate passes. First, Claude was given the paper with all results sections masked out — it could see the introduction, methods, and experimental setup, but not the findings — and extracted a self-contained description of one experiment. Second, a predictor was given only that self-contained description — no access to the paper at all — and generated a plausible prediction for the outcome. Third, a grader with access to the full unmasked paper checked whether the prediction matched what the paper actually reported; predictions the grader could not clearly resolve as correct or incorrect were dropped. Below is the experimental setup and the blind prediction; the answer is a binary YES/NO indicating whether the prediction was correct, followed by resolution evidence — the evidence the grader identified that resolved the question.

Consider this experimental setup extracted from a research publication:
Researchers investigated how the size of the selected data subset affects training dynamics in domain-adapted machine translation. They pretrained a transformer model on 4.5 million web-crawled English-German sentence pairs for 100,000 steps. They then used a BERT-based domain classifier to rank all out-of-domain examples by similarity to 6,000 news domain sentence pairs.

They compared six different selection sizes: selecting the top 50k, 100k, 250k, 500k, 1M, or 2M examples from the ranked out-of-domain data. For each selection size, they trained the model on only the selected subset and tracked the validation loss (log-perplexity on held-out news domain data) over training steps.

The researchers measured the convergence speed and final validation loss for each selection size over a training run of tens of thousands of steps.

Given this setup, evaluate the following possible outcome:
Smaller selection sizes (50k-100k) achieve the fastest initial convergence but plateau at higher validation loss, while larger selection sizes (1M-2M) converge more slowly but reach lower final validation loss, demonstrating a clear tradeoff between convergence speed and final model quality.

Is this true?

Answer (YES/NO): YES